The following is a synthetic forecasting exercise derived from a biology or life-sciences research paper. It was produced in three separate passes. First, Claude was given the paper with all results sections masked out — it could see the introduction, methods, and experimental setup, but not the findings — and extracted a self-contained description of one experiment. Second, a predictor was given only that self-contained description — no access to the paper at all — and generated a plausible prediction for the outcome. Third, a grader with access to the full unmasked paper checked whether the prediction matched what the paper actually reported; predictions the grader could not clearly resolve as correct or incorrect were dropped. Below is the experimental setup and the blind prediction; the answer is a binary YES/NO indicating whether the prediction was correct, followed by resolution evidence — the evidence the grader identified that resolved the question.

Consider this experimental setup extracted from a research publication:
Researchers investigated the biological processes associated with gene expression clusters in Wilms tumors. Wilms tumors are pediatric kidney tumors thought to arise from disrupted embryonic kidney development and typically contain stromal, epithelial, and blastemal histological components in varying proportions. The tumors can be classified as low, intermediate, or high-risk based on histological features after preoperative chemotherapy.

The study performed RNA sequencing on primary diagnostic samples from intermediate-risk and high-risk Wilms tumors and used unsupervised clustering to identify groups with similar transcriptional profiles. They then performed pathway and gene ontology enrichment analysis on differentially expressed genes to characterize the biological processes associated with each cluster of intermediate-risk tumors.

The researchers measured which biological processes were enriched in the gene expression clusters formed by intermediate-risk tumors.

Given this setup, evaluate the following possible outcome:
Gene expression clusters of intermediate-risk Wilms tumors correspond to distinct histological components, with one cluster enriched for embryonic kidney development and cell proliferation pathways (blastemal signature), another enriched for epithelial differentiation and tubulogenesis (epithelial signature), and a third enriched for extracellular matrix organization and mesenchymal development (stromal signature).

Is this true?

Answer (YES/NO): NO